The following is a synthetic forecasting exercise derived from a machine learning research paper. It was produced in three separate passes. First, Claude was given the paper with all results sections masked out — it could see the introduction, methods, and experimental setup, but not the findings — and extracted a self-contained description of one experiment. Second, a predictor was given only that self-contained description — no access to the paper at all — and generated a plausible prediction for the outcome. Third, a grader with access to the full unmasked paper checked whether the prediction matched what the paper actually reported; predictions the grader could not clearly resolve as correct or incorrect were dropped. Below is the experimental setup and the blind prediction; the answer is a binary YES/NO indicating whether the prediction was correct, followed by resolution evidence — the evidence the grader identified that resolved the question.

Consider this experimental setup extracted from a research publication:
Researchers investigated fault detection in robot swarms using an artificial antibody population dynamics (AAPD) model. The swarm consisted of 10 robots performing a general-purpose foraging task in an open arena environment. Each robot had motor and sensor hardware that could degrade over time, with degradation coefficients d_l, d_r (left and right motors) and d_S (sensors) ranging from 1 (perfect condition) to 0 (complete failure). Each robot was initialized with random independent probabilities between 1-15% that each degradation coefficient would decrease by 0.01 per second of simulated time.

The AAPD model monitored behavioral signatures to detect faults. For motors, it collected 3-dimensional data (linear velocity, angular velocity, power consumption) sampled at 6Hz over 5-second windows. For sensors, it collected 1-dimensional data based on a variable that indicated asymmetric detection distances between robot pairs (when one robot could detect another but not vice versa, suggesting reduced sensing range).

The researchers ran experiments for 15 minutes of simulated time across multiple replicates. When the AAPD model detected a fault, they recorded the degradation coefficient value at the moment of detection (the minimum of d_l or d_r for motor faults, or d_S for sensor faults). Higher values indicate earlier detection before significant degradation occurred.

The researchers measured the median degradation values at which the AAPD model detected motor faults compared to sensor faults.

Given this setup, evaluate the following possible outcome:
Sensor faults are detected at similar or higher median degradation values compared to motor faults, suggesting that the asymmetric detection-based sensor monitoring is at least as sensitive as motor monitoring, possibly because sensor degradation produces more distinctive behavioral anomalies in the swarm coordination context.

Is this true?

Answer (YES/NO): NO